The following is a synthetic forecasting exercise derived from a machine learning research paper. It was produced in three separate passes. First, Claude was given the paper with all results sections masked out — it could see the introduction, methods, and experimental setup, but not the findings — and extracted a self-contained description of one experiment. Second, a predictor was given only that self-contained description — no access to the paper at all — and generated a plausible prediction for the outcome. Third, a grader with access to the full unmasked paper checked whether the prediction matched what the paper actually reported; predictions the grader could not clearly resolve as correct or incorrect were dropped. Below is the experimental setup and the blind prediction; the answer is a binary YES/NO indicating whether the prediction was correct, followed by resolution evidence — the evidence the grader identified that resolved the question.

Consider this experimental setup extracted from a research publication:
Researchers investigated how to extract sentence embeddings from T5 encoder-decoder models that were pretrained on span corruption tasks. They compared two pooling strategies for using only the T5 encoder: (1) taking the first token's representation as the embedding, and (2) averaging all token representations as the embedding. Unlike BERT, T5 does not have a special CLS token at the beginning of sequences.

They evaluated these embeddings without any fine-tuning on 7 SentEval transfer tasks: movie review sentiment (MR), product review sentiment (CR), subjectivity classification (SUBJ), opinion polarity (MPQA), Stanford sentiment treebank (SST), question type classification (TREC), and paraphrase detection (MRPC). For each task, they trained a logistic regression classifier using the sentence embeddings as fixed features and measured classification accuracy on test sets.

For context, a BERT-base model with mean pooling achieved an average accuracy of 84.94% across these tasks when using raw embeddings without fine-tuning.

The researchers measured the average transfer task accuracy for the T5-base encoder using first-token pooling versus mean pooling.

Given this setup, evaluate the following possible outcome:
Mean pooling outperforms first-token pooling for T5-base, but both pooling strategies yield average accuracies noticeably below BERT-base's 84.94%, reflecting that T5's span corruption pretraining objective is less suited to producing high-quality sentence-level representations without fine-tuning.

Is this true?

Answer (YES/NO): NO